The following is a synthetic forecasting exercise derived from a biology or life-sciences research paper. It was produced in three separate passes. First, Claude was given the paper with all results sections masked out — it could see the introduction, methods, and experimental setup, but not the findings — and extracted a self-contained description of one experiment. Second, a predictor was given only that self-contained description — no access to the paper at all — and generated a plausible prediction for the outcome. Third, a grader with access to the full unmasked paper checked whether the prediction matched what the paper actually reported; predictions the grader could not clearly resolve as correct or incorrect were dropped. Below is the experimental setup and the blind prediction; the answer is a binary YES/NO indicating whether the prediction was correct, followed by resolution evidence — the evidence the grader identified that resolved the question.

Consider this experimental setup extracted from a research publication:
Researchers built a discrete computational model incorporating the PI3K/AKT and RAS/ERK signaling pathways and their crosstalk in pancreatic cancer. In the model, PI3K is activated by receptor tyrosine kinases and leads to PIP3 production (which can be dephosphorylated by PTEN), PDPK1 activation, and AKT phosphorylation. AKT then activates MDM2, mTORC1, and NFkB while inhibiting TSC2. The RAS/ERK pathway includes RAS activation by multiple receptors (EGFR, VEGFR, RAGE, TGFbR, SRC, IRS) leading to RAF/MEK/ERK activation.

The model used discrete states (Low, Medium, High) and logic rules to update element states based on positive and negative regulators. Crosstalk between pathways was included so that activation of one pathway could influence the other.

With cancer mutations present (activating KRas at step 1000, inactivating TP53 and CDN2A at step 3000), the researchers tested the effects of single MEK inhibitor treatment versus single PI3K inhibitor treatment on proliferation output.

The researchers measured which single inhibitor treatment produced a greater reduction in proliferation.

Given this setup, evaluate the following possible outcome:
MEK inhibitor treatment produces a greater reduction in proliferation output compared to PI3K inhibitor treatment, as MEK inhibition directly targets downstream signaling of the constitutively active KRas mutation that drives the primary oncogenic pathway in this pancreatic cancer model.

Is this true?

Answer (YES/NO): NO